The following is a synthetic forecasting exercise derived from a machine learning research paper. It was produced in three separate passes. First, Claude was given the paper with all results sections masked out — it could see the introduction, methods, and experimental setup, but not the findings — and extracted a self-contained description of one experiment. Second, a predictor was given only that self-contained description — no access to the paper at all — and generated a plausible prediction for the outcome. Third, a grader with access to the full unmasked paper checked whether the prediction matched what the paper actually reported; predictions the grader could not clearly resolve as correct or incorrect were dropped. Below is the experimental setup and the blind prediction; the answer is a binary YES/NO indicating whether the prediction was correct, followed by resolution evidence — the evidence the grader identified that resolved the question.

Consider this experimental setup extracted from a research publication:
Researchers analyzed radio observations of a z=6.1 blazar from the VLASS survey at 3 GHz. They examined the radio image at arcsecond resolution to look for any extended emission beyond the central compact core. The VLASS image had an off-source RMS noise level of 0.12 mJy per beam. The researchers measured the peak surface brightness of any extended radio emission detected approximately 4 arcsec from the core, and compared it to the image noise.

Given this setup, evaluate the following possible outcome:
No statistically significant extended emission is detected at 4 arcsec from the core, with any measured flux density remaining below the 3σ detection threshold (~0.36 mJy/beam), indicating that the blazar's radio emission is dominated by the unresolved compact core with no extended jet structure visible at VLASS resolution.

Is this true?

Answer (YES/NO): NO